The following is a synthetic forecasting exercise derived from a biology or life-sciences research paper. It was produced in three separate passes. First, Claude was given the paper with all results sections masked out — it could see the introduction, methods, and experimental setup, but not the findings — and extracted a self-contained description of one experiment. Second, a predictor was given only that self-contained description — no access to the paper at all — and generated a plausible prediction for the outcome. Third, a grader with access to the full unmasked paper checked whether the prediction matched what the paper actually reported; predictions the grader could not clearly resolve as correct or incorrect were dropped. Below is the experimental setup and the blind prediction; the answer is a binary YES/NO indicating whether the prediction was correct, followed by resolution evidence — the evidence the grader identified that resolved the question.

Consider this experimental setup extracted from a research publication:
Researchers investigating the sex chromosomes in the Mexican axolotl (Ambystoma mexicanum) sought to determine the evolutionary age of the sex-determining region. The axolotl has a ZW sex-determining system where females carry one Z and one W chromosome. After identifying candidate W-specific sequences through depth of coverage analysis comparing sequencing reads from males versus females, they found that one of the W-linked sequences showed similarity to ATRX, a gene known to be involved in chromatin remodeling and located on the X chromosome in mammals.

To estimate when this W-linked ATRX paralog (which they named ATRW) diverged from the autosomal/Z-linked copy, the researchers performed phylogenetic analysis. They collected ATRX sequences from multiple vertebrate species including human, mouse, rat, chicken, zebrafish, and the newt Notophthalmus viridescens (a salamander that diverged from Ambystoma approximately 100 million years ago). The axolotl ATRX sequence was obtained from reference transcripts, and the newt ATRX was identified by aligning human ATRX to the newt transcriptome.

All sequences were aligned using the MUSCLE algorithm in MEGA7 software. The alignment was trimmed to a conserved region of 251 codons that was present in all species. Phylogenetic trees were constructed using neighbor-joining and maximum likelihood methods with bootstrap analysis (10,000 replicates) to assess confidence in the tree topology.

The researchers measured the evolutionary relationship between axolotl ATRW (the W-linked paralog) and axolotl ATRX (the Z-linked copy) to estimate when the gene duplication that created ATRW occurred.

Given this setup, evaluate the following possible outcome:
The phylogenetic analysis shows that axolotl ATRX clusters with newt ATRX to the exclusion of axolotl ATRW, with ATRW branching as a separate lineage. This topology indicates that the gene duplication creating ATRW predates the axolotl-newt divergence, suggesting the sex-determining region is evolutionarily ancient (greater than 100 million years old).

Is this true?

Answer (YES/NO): NO